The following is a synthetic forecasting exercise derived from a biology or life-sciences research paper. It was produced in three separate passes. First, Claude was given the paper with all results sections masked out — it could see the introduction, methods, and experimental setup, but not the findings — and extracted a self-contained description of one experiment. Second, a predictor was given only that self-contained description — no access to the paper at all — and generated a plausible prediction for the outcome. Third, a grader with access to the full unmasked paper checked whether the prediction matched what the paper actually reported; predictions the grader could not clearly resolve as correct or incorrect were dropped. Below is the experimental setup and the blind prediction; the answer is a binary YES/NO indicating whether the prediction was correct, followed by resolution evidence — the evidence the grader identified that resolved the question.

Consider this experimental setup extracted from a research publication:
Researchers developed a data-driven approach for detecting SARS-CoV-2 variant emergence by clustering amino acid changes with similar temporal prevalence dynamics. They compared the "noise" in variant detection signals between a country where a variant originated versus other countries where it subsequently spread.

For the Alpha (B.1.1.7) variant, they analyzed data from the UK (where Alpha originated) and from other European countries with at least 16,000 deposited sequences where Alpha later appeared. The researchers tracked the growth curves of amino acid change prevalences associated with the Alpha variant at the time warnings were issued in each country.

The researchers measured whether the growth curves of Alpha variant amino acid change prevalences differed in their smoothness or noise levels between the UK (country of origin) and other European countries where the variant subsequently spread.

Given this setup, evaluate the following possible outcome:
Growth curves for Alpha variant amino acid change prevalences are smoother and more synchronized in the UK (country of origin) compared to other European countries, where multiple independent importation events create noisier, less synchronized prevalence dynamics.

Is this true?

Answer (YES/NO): NO